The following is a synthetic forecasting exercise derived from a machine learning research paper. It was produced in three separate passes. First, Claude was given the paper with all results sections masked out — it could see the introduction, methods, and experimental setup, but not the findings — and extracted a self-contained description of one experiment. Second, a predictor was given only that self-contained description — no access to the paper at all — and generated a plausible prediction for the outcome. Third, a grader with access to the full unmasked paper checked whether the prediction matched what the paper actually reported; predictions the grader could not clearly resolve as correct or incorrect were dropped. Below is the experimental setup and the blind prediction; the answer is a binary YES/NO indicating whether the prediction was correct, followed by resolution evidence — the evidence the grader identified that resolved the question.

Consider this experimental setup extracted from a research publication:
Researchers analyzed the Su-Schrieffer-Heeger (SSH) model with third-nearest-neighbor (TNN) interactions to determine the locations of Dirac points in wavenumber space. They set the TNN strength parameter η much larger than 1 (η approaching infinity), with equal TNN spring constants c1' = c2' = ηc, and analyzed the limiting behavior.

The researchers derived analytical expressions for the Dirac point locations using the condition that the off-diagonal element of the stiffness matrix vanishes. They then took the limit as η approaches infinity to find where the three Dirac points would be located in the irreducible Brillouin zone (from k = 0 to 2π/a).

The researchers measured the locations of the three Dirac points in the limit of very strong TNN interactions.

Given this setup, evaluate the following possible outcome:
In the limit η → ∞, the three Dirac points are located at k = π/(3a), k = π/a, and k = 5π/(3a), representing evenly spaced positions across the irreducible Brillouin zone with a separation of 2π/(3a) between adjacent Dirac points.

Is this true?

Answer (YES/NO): YES